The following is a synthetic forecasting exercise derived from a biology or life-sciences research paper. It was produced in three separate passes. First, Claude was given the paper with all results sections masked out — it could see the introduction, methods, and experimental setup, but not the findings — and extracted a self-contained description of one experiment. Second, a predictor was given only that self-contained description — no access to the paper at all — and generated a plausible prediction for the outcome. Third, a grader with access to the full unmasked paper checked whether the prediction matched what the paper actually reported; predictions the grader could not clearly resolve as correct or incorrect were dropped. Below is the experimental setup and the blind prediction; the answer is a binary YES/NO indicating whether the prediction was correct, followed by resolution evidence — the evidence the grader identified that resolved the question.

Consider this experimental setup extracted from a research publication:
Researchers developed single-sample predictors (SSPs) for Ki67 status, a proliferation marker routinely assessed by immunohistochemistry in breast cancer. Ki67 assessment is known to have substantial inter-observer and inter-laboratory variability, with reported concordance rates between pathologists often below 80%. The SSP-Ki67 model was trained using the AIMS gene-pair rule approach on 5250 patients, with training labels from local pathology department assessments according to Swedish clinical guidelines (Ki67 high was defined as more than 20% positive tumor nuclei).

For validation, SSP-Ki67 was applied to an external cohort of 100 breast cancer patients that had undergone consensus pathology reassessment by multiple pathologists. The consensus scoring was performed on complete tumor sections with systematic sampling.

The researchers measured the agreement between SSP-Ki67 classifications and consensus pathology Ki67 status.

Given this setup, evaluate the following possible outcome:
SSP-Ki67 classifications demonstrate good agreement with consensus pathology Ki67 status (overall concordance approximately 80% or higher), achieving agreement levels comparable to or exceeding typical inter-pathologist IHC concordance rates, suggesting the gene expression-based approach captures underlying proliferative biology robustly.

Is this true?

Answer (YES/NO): NO